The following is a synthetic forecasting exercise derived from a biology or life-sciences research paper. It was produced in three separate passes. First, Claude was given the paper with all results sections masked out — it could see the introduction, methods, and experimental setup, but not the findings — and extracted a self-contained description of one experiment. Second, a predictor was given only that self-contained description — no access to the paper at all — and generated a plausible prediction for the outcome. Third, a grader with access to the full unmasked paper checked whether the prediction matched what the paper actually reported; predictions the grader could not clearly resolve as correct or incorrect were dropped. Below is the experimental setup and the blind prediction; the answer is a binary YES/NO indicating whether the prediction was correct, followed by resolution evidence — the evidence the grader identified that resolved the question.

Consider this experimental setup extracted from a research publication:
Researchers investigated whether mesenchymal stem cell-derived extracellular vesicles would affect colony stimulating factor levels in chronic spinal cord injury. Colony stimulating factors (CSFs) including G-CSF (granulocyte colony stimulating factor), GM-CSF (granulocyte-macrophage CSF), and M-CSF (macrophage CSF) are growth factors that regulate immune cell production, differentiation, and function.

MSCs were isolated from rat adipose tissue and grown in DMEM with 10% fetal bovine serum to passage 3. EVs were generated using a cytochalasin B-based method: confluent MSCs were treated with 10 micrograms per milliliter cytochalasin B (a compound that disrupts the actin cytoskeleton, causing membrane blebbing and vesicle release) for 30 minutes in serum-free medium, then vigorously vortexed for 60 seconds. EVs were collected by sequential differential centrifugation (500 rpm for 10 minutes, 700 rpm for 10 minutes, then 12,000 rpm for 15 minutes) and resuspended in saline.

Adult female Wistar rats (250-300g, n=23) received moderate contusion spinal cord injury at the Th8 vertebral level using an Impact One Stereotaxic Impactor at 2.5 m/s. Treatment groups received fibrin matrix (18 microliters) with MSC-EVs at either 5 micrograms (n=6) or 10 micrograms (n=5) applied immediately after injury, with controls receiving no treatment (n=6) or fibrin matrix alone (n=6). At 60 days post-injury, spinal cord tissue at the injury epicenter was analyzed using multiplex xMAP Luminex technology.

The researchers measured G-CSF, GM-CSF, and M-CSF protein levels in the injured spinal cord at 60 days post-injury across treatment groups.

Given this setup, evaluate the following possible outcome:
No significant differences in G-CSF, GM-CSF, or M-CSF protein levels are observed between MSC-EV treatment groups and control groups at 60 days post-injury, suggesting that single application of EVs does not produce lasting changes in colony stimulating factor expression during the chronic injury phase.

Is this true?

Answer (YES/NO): YES